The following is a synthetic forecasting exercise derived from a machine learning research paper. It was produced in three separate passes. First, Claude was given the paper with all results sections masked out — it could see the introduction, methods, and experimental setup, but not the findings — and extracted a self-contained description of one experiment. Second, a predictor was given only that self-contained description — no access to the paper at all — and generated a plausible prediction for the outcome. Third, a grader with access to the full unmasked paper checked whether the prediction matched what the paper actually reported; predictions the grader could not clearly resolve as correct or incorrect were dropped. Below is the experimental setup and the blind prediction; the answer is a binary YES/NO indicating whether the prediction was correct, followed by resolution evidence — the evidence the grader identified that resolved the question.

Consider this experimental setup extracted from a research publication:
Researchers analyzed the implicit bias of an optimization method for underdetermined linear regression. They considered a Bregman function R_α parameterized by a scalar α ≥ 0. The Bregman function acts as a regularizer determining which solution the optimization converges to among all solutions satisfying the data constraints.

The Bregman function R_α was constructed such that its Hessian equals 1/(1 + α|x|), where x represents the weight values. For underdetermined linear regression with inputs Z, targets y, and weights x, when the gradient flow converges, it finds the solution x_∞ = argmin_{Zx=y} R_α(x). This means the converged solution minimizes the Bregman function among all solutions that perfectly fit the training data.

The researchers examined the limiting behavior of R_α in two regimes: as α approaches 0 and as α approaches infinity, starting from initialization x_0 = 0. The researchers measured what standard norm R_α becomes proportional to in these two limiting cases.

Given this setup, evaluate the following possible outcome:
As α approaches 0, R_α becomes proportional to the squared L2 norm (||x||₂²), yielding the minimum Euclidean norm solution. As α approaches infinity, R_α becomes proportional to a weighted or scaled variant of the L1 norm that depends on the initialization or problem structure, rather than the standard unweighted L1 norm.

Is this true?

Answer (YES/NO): NO